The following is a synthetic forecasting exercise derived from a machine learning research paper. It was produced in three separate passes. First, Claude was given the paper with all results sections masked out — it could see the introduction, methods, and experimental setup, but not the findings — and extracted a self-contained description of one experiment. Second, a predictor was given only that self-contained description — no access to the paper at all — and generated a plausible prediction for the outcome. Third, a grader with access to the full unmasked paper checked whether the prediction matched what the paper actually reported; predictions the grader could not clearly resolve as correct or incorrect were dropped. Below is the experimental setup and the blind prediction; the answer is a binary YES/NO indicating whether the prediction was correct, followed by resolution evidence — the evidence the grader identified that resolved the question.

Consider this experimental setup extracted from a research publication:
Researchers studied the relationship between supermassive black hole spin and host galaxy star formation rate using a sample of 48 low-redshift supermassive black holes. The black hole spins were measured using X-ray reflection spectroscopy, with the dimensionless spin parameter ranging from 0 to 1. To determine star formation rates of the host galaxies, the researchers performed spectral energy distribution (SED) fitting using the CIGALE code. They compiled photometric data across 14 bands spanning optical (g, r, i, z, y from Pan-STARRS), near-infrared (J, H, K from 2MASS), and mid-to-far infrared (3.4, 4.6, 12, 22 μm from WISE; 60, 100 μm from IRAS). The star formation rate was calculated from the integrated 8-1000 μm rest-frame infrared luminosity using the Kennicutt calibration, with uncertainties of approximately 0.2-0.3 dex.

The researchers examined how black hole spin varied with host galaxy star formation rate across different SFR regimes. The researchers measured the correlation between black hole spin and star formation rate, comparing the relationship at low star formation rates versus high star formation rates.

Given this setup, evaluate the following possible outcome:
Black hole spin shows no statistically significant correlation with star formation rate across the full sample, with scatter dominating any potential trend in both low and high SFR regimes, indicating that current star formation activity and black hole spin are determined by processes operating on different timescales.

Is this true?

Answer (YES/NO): NO